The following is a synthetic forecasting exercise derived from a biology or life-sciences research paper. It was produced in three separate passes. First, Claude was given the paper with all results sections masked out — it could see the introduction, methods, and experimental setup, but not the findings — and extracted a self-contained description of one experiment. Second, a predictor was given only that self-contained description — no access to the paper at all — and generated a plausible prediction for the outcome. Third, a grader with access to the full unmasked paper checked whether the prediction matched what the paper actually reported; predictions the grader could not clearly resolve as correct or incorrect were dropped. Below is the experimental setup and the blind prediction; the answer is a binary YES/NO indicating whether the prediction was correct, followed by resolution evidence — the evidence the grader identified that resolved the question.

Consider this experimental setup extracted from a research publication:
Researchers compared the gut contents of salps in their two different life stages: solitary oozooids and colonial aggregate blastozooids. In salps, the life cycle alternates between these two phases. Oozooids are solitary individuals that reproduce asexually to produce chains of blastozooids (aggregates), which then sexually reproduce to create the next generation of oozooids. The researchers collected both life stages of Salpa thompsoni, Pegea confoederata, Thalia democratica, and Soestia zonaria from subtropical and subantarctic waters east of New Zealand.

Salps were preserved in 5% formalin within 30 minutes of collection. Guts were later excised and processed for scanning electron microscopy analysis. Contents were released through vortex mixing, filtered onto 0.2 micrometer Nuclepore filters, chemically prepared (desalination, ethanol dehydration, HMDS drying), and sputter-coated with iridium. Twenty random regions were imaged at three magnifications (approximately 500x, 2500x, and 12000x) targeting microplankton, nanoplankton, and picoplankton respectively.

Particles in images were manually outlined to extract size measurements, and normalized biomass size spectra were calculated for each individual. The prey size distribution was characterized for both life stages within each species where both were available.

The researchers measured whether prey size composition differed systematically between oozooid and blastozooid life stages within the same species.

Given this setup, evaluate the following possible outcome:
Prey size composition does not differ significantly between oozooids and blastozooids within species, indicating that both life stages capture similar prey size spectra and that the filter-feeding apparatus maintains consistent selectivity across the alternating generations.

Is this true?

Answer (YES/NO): YES